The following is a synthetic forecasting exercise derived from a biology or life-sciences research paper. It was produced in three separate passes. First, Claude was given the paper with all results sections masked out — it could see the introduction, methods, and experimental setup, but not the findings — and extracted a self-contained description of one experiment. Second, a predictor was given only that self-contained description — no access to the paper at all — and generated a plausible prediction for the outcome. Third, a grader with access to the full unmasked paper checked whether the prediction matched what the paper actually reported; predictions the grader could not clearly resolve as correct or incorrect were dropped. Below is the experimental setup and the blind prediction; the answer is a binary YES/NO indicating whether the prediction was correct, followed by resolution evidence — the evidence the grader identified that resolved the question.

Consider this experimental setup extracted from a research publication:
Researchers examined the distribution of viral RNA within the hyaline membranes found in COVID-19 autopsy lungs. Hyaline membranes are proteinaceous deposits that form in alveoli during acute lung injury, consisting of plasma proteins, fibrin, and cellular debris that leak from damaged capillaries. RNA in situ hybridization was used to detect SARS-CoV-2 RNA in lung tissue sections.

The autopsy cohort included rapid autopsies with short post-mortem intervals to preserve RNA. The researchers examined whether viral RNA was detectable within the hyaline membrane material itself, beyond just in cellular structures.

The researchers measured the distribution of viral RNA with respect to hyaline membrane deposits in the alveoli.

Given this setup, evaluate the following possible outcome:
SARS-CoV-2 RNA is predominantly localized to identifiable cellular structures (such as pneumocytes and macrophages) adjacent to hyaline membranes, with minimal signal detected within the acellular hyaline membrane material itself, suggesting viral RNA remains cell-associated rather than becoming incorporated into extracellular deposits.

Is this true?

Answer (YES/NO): NO